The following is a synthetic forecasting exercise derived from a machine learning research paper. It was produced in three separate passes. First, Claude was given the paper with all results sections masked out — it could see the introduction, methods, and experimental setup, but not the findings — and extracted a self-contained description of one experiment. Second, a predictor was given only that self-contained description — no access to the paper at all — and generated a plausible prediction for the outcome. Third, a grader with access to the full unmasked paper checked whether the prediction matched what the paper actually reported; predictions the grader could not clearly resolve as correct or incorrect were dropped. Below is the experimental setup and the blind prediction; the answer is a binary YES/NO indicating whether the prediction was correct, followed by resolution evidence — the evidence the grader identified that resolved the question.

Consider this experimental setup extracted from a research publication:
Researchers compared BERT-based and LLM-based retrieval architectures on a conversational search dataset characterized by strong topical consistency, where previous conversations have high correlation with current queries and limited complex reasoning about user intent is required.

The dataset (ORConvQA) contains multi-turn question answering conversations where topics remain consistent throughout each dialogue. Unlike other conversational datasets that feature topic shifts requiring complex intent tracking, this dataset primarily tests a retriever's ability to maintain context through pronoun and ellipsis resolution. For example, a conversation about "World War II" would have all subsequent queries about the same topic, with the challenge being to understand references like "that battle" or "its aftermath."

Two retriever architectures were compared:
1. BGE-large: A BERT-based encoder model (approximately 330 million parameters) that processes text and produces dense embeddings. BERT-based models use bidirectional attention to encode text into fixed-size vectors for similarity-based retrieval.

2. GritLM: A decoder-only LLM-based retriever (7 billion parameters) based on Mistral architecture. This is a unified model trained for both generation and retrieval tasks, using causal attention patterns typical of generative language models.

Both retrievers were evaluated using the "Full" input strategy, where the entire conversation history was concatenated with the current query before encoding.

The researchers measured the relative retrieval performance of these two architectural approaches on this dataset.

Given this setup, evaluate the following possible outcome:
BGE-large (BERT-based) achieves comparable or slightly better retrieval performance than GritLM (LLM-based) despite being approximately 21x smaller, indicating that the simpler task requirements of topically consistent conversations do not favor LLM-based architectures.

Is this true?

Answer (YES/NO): YES